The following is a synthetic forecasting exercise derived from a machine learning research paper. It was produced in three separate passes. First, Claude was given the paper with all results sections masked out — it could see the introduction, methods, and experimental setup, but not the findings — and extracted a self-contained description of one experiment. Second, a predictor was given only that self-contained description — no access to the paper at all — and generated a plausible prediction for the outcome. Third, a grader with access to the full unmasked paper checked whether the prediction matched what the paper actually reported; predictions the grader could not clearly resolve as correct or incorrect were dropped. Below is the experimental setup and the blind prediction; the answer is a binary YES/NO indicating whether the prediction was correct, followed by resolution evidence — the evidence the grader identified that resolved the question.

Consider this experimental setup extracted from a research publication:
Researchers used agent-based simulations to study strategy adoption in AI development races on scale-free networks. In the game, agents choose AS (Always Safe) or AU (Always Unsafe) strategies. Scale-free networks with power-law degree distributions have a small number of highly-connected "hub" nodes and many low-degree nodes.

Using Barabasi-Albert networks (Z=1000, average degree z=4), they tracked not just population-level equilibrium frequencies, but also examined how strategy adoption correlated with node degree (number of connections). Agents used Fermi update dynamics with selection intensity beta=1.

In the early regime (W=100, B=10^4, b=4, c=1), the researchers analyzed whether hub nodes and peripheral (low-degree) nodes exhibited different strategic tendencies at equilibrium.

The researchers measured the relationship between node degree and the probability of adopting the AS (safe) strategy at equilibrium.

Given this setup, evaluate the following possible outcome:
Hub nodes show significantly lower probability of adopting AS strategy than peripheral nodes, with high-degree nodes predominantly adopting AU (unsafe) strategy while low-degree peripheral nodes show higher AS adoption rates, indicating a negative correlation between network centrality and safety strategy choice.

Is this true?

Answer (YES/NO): NO